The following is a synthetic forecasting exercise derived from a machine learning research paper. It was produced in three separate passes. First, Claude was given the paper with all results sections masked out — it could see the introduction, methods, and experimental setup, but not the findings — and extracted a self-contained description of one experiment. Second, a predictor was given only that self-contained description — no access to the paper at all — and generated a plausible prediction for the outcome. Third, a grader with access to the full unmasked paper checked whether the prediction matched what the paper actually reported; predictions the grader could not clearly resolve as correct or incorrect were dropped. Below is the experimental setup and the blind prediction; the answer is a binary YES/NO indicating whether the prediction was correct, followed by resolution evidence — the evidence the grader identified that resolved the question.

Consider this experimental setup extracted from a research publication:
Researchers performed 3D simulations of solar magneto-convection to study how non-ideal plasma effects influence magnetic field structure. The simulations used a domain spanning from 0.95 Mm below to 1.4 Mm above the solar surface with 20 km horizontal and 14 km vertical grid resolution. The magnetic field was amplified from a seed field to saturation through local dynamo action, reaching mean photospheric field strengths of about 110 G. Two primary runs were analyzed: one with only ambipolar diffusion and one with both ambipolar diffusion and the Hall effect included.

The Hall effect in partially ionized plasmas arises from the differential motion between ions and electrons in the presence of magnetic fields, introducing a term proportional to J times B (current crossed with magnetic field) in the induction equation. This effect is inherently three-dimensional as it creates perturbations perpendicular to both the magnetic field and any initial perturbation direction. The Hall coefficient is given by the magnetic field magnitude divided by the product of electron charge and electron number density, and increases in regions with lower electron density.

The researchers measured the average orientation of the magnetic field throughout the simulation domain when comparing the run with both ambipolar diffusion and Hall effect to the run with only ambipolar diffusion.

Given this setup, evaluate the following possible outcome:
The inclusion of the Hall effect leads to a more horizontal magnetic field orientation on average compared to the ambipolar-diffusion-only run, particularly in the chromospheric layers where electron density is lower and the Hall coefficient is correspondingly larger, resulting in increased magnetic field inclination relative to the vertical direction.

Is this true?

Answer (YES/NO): NO